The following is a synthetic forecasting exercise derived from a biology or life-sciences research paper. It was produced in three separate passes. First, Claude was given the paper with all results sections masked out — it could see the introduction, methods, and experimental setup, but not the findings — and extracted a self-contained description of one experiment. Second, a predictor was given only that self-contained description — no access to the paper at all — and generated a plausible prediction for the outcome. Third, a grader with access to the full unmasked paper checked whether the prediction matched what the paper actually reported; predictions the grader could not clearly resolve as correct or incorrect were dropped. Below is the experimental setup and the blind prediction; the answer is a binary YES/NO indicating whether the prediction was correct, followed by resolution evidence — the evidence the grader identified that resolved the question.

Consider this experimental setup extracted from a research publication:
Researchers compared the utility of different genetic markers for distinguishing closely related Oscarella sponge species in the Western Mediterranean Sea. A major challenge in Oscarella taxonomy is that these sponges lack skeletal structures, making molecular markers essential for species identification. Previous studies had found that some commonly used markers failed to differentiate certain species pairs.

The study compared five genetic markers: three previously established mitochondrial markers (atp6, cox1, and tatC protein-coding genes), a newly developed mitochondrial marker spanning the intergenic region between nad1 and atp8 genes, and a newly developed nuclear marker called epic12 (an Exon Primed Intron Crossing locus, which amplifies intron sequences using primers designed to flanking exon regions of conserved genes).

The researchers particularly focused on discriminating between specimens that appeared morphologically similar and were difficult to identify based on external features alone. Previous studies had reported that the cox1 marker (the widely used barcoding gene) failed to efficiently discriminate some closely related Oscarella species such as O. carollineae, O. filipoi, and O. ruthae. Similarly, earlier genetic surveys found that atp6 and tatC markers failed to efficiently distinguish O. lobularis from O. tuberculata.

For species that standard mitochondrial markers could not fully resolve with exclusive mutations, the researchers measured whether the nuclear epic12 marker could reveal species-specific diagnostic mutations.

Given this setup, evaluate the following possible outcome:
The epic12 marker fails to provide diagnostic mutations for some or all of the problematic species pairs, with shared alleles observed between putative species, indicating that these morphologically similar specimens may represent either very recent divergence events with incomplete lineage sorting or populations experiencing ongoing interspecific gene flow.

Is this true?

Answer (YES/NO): NO